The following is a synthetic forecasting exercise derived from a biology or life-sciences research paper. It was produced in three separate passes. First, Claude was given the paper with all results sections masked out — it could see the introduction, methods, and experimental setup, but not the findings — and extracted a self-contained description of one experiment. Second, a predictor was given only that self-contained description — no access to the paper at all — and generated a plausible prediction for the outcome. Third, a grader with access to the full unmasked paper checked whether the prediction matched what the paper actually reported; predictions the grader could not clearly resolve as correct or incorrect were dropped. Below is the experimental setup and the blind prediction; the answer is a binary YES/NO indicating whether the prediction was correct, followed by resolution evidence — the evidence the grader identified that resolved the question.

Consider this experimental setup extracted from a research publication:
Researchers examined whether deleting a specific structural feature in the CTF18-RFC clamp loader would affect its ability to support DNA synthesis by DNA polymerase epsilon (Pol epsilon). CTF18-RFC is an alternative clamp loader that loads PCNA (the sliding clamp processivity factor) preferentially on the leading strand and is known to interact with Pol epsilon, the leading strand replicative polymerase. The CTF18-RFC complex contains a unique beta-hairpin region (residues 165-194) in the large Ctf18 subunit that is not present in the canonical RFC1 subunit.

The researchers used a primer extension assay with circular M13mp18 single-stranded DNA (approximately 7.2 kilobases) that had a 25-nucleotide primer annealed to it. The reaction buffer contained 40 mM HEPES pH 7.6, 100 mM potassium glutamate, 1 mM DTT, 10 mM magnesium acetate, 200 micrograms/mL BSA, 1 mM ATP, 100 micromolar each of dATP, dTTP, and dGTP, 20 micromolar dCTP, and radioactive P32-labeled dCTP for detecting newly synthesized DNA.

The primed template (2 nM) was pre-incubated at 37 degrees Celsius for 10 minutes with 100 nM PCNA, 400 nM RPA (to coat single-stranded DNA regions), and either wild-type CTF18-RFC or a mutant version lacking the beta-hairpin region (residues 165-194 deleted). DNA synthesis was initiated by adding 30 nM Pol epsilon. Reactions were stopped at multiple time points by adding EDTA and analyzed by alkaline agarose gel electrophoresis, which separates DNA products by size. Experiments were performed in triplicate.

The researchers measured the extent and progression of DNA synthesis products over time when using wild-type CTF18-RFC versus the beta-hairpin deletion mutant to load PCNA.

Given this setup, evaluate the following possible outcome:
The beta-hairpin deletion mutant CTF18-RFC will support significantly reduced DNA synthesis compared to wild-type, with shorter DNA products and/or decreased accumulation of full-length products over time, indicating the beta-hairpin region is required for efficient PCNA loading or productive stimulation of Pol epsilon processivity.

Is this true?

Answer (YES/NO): YES